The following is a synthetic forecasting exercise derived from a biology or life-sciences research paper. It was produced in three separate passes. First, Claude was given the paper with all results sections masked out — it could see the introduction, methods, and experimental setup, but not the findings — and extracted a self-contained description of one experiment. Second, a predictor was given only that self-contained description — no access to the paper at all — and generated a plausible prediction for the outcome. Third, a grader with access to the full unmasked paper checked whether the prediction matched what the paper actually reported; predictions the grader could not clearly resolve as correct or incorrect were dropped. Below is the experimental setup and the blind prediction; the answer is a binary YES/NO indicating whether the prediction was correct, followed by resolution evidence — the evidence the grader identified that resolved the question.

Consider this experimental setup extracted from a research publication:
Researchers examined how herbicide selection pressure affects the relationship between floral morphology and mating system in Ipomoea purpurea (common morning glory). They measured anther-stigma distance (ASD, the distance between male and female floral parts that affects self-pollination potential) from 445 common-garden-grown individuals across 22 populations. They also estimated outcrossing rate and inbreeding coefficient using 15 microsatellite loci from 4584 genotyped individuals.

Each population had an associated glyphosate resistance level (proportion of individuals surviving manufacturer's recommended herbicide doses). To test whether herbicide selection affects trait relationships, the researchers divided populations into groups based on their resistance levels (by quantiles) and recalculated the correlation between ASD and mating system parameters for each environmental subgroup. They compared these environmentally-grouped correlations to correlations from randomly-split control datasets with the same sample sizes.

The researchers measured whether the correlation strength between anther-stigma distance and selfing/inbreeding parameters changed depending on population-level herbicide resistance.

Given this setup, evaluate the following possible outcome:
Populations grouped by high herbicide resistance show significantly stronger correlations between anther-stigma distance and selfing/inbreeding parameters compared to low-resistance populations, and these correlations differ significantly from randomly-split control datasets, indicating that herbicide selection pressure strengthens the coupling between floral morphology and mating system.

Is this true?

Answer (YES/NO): NO